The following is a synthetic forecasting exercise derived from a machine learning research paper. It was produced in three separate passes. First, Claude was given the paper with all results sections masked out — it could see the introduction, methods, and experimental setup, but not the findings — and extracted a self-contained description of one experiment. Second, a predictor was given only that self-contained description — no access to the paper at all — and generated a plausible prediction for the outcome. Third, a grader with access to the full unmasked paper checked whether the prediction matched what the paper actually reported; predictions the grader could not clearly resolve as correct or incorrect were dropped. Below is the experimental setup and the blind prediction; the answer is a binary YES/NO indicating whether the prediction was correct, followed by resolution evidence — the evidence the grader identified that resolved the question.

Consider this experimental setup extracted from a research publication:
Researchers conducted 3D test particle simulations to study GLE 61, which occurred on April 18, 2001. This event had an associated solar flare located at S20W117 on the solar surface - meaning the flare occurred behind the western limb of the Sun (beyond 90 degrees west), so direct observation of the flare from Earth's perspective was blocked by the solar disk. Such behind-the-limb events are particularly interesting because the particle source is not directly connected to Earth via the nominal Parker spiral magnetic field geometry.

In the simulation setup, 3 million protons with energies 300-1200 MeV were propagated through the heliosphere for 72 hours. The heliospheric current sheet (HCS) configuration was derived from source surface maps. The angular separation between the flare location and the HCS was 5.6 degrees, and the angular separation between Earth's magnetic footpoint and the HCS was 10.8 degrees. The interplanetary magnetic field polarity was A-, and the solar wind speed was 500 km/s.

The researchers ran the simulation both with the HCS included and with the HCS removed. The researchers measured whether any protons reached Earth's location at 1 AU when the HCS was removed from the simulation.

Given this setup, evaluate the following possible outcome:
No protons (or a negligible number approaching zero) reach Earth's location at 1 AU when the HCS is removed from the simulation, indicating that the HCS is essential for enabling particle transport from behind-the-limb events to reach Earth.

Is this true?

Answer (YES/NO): YES